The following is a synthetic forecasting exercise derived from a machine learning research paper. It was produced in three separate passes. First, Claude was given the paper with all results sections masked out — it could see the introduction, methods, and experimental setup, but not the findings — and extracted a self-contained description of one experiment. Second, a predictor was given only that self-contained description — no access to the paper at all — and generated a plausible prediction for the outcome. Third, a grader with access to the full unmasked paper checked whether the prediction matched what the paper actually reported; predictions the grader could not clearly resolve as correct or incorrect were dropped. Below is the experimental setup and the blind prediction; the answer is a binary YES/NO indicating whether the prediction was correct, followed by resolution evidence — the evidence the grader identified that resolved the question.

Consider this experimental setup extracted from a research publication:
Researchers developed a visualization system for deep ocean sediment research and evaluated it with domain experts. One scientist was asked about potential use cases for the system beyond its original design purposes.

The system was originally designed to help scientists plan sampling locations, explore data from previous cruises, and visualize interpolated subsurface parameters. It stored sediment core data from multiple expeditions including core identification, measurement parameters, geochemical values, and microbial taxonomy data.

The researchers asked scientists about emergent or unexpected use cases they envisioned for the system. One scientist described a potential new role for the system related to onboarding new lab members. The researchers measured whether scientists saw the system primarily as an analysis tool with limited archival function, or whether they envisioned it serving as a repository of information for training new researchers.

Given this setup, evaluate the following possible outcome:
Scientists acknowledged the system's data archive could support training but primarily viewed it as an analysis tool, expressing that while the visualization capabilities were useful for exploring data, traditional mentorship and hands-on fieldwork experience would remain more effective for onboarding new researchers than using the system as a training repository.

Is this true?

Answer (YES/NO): NO